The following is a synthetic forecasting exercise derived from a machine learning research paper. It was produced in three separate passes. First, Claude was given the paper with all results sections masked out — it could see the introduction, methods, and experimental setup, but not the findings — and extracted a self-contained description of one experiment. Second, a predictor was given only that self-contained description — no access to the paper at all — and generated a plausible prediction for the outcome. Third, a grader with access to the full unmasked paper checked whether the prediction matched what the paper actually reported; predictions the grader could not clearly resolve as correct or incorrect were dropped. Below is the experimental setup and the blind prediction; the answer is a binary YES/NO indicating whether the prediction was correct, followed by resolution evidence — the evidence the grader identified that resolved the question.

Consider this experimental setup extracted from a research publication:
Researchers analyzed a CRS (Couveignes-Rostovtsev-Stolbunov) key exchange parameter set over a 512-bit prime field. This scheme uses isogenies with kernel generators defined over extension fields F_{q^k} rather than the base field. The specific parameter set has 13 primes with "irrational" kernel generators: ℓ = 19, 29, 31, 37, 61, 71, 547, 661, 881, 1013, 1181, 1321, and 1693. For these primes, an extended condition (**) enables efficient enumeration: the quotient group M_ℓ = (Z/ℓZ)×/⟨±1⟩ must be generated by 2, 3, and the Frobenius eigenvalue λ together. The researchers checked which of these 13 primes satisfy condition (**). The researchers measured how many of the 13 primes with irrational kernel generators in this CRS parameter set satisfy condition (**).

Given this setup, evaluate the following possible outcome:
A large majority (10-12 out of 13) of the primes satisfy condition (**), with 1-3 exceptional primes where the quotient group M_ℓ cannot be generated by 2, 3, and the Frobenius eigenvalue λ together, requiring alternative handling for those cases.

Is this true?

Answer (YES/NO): YES